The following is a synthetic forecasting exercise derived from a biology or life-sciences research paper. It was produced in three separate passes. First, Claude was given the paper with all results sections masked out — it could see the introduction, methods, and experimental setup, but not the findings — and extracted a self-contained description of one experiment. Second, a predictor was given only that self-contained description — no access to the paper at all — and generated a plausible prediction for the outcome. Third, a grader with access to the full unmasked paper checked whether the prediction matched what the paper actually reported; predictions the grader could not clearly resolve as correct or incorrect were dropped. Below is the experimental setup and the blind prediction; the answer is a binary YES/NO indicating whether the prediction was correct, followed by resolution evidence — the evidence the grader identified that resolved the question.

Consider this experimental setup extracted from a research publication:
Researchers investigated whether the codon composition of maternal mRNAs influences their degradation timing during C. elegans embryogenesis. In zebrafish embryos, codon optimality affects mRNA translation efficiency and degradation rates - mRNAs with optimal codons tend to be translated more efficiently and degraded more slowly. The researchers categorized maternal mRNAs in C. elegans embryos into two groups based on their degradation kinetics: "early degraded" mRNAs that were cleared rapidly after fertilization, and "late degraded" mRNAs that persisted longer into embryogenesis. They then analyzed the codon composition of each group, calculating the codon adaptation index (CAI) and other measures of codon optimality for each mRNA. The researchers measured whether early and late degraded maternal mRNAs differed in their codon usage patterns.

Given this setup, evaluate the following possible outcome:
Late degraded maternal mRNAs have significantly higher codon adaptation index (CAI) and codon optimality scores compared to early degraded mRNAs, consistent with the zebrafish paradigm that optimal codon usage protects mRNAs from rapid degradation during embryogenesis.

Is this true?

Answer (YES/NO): NO